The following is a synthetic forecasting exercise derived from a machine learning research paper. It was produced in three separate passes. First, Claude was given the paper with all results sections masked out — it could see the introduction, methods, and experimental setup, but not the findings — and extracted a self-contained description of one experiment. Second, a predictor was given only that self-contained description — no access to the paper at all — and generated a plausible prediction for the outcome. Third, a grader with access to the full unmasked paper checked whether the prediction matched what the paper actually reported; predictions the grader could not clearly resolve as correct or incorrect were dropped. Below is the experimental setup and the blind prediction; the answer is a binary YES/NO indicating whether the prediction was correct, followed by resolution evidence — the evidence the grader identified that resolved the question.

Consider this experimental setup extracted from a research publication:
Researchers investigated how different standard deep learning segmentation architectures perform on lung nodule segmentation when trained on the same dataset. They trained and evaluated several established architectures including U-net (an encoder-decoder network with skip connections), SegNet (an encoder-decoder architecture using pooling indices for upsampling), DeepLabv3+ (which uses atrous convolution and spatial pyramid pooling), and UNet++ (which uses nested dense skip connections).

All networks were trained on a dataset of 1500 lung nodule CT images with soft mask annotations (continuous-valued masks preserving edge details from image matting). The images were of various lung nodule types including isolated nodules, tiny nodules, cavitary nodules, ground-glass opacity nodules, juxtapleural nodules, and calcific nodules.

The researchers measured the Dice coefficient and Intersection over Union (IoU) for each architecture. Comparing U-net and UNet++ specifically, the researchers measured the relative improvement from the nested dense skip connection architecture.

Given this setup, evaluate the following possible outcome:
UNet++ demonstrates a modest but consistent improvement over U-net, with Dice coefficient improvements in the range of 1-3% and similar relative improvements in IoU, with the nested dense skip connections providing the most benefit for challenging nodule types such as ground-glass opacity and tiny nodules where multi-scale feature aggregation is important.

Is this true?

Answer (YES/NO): NO